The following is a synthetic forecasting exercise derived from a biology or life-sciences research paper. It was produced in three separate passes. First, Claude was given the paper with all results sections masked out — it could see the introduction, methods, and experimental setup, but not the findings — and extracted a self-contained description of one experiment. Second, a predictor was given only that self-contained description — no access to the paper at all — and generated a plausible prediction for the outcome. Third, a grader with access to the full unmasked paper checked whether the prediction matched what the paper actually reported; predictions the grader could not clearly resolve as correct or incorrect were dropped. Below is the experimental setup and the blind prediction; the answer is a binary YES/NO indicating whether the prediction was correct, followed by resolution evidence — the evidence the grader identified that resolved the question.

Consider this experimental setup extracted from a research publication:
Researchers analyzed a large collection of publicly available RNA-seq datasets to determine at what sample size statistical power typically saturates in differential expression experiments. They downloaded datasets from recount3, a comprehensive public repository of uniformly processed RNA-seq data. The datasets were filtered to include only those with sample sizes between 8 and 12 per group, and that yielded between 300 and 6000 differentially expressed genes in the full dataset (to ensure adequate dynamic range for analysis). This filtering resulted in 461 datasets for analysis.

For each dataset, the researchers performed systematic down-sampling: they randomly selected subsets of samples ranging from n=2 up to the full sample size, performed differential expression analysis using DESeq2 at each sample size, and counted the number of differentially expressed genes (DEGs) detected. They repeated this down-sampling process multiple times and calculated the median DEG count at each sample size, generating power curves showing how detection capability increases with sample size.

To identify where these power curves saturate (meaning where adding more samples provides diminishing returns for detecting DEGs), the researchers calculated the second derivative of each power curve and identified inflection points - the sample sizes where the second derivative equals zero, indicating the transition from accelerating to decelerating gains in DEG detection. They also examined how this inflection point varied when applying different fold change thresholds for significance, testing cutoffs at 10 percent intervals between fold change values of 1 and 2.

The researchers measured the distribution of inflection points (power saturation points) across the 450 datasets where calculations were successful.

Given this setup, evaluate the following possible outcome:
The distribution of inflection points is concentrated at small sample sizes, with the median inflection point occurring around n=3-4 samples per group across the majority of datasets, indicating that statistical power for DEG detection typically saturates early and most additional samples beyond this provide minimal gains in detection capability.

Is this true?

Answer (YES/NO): NO